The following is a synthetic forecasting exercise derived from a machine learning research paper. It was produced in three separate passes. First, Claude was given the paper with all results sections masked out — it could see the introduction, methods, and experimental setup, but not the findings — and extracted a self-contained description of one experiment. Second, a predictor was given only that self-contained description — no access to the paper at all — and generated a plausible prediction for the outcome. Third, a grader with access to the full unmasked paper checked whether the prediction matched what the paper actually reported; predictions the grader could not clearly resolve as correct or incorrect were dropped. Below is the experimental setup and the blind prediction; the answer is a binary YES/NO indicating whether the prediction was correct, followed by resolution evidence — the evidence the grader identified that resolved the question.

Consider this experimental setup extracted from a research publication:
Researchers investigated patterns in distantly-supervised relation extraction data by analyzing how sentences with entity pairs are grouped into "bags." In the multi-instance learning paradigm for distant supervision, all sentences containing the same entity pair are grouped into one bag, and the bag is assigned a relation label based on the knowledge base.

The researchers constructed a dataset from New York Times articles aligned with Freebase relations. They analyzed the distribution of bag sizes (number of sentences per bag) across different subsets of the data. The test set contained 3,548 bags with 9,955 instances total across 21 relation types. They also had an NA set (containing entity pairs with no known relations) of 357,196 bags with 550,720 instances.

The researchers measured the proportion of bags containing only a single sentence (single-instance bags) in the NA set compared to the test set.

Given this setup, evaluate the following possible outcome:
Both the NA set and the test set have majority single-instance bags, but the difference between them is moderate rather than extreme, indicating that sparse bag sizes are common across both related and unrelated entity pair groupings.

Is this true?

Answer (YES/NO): NO